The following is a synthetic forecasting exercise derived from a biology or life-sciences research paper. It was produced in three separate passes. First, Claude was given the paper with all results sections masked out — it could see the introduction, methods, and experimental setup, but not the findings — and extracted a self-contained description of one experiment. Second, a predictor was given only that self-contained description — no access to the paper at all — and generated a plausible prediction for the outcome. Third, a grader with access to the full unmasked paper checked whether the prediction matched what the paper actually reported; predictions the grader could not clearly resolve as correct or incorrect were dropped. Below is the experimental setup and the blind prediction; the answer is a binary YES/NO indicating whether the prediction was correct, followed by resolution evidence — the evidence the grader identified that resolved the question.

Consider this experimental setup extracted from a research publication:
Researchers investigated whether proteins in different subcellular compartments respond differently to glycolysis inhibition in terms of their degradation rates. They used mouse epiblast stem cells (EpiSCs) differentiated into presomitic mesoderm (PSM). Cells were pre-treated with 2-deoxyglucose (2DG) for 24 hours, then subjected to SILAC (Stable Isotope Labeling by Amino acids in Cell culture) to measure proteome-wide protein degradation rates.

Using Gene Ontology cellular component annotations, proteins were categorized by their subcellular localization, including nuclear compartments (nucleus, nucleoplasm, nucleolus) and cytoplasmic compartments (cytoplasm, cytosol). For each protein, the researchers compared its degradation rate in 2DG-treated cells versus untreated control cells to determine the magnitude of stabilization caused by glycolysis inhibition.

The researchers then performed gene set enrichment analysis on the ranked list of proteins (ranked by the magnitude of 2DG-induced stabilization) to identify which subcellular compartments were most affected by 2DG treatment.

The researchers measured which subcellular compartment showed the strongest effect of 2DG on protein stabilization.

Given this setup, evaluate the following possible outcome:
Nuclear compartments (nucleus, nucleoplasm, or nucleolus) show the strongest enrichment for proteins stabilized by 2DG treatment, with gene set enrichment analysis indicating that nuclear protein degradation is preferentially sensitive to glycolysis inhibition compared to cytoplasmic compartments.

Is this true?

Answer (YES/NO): YES